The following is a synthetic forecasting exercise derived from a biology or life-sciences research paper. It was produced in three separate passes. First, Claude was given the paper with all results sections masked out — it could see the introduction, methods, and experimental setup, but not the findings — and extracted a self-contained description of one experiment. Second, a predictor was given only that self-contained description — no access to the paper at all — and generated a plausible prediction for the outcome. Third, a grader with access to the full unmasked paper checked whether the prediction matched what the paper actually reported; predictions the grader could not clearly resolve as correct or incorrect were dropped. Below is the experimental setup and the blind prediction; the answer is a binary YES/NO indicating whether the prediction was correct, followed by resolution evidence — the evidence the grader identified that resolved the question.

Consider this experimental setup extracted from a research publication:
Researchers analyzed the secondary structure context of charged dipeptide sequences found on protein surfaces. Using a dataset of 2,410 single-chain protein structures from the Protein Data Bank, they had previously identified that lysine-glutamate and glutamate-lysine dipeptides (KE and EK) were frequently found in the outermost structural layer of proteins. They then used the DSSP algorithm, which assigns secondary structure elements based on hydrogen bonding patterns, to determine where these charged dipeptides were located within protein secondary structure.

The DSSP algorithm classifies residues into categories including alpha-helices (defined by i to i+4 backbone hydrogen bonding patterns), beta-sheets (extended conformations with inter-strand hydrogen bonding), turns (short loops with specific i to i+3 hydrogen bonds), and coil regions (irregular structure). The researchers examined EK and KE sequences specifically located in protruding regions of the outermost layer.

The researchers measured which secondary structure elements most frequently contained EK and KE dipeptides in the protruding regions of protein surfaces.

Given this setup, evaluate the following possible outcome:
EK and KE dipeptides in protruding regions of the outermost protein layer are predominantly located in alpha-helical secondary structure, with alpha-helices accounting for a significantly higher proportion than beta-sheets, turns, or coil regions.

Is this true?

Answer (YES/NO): YES